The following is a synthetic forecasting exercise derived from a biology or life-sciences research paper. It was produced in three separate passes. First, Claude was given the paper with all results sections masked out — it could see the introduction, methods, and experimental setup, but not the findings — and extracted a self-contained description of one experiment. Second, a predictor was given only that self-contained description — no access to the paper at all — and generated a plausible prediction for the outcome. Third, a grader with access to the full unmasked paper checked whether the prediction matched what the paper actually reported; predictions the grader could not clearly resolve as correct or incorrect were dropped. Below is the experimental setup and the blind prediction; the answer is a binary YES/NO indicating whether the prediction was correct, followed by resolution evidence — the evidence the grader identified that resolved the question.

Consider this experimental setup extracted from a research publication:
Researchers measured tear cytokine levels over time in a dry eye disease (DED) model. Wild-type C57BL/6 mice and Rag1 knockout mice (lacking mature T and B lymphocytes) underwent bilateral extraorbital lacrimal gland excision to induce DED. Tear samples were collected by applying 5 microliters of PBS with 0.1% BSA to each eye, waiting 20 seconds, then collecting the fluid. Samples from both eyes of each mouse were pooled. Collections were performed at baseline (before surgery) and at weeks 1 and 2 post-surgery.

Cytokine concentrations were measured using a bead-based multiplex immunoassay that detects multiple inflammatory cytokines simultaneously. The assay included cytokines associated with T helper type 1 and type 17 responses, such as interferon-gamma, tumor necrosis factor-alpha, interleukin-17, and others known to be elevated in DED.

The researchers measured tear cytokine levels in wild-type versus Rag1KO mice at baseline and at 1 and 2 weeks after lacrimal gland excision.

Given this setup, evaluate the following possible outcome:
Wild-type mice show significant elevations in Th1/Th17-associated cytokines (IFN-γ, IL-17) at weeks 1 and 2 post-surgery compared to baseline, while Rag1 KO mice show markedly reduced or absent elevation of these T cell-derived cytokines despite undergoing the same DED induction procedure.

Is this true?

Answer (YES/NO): YES